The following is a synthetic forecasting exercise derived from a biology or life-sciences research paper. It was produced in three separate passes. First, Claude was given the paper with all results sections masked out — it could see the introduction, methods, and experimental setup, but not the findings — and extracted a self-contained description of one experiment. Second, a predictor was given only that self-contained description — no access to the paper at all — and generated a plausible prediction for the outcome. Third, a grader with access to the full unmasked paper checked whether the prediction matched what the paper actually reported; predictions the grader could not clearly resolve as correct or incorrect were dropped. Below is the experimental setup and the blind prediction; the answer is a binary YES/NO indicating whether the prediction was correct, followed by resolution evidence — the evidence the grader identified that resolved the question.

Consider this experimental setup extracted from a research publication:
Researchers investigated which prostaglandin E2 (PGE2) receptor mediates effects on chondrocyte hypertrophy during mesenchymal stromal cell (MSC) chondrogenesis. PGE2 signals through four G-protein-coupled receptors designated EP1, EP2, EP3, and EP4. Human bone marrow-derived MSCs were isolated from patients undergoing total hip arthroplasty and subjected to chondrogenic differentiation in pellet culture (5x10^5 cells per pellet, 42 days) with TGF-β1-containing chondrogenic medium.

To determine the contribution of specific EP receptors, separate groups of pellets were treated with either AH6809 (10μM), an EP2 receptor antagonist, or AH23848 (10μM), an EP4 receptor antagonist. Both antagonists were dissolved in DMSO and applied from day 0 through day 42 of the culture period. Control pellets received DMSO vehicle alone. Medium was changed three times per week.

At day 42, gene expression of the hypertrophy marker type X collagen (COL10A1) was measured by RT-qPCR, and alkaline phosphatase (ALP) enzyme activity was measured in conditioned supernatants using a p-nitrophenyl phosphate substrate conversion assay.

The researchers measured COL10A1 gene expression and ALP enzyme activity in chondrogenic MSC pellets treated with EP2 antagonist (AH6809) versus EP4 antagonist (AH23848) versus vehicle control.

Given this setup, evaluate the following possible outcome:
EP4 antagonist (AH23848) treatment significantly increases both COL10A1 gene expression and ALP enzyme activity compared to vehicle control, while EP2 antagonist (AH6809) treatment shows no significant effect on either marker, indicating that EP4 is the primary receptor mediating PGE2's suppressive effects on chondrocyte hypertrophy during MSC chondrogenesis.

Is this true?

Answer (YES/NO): NO